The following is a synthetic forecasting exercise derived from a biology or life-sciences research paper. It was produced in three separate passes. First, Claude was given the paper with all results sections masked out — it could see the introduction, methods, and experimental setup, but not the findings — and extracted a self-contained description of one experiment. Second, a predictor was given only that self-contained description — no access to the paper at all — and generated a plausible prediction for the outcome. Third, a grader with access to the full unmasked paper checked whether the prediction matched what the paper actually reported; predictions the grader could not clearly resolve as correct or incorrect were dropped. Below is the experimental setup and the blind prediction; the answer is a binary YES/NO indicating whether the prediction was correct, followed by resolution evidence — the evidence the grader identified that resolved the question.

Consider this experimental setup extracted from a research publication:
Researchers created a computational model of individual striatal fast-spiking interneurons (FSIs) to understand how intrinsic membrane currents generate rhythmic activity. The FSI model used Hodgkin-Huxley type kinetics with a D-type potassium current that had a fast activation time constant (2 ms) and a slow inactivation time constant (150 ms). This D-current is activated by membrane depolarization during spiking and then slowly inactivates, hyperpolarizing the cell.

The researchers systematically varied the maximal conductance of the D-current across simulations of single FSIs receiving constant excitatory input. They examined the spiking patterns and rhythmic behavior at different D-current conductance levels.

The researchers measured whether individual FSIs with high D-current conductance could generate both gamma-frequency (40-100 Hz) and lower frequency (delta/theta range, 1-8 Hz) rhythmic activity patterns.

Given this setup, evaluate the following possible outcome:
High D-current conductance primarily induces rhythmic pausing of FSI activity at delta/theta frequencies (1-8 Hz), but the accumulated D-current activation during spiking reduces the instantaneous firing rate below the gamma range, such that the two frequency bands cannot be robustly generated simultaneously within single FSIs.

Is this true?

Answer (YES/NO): NO